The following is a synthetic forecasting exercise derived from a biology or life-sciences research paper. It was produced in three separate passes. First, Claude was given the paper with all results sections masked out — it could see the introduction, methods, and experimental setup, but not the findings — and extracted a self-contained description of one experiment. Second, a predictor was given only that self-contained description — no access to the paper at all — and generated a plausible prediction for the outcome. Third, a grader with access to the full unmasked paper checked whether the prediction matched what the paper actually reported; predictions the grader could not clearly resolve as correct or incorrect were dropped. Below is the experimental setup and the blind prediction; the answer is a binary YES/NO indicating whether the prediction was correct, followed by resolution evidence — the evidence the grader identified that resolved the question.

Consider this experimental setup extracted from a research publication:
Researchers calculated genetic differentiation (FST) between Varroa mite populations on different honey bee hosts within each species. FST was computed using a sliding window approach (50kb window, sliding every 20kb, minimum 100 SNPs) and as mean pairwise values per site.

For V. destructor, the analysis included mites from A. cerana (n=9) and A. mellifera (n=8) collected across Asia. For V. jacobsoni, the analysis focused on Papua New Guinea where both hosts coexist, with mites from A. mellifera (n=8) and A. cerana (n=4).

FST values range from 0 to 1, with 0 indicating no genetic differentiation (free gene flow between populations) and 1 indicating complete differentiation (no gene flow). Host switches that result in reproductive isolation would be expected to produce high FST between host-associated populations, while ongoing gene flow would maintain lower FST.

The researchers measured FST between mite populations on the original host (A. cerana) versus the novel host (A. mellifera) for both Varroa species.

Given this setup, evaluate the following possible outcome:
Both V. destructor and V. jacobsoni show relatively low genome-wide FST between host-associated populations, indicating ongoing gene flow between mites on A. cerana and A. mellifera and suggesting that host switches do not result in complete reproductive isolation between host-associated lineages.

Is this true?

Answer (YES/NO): NO